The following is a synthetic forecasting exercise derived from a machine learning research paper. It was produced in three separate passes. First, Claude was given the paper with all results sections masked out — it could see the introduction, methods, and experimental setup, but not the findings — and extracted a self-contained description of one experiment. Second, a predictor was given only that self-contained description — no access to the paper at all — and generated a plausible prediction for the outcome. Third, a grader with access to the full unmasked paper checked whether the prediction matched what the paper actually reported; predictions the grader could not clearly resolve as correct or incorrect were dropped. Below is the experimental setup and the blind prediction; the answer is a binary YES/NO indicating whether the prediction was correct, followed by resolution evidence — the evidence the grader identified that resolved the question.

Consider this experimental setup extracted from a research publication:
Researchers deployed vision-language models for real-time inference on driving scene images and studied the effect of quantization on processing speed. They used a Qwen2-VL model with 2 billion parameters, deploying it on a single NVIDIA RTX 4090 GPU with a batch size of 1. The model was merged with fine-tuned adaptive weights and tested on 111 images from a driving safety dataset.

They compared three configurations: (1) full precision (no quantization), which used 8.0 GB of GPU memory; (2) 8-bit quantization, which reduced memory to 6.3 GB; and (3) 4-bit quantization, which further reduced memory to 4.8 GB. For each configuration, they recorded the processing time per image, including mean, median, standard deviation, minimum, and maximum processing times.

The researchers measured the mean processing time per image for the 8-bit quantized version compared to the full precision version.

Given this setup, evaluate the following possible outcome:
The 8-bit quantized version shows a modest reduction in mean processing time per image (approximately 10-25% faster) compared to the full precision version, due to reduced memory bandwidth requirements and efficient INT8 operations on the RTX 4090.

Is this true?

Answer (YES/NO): NO